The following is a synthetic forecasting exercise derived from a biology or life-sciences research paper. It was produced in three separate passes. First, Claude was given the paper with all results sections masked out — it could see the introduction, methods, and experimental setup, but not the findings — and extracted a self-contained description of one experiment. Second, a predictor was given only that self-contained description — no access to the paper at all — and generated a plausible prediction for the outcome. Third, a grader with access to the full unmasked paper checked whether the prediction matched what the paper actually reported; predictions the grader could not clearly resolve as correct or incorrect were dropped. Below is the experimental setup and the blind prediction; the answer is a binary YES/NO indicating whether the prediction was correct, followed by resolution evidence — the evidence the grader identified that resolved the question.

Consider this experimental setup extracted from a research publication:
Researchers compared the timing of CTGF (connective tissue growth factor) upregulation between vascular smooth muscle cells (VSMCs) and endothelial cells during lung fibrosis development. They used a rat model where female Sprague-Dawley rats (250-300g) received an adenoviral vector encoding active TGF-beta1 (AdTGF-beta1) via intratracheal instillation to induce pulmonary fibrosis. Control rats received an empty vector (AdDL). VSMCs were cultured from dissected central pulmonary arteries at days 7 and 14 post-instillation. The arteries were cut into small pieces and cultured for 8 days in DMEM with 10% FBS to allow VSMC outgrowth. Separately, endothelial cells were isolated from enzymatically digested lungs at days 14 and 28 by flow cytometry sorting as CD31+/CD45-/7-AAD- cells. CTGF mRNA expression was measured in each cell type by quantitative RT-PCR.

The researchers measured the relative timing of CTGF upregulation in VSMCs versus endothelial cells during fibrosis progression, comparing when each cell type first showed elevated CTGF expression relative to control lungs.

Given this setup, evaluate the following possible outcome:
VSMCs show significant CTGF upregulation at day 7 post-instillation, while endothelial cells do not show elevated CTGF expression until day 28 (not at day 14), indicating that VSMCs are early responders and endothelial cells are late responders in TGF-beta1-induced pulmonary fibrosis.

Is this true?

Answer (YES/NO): NO